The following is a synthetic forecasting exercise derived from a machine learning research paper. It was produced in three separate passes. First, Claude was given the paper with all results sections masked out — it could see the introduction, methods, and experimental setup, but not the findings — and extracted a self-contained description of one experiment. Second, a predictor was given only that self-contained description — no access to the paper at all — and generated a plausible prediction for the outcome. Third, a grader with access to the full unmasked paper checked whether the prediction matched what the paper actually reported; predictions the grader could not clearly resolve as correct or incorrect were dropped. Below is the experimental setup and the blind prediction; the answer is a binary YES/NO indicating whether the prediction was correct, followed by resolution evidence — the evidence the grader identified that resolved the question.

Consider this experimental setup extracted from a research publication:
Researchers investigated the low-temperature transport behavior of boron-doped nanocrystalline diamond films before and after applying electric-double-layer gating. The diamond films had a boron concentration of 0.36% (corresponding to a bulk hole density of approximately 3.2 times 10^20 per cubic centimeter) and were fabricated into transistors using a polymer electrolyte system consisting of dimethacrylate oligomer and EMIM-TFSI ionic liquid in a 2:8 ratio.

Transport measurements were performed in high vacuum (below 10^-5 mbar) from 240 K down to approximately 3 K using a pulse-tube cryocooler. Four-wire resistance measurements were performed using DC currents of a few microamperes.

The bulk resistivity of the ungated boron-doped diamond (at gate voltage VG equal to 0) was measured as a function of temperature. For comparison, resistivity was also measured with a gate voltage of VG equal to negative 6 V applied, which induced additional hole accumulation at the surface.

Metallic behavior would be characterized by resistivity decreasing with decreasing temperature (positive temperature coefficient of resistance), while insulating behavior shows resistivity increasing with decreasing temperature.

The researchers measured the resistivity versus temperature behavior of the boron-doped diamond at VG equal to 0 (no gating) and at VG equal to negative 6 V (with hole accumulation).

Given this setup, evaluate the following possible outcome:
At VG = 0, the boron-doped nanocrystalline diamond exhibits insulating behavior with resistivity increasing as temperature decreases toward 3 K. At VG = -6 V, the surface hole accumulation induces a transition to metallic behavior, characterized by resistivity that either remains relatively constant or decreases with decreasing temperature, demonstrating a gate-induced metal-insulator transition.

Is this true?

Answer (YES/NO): NO